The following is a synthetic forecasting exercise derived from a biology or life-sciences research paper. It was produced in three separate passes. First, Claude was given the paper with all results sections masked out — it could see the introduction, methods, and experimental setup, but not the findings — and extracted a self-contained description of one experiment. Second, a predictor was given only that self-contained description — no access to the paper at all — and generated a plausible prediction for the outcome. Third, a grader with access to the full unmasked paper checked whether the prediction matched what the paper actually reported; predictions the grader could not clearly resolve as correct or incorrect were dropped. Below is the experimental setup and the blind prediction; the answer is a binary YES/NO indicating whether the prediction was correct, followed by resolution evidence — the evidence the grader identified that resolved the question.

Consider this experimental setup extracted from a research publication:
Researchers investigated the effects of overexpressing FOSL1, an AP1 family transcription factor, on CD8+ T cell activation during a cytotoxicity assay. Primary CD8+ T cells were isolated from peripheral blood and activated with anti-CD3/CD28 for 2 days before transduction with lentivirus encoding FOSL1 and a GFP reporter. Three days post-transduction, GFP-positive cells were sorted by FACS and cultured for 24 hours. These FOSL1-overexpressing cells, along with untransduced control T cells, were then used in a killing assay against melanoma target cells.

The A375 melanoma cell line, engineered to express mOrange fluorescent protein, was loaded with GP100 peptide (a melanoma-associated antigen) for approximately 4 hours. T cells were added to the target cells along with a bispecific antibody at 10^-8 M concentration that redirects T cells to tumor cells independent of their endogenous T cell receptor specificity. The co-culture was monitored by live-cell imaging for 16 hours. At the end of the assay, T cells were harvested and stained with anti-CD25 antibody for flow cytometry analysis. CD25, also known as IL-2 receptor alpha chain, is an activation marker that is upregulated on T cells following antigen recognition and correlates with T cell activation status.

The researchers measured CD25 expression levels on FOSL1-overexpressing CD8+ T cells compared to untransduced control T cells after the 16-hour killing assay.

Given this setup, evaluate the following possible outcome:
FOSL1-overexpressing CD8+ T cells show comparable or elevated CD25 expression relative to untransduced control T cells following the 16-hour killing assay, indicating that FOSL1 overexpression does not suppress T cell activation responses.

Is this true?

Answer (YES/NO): YES